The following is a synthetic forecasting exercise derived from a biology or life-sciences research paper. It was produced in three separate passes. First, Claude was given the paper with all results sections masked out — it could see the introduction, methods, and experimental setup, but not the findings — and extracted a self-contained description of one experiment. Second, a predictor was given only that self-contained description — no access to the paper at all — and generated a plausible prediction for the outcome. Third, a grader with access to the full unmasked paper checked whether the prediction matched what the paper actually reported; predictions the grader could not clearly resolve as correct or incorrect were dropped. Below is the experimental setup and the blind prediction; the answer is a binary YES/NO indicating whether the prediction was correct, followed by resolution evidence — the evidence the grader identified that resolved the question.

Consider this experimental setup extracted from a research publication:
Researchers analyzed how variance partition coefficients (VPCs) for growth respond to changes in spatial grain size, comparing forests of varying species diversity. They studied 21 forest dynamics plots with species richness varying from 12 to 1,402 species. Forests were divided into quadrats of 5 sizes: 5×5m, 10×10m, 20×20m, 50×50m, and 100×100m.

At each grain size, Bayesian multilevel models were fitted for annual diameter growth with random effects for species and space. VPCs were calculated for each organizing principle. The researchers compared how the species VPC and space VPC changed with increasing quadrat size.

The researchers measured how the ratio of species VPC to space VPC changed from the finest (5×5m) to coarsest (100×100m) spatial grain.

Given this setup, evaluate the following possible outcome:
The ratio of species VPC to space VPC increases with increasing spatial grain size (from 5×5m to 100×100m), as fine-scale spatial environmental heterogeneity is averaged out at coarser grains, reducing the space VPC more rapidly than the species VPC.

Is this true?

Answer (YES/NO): YES